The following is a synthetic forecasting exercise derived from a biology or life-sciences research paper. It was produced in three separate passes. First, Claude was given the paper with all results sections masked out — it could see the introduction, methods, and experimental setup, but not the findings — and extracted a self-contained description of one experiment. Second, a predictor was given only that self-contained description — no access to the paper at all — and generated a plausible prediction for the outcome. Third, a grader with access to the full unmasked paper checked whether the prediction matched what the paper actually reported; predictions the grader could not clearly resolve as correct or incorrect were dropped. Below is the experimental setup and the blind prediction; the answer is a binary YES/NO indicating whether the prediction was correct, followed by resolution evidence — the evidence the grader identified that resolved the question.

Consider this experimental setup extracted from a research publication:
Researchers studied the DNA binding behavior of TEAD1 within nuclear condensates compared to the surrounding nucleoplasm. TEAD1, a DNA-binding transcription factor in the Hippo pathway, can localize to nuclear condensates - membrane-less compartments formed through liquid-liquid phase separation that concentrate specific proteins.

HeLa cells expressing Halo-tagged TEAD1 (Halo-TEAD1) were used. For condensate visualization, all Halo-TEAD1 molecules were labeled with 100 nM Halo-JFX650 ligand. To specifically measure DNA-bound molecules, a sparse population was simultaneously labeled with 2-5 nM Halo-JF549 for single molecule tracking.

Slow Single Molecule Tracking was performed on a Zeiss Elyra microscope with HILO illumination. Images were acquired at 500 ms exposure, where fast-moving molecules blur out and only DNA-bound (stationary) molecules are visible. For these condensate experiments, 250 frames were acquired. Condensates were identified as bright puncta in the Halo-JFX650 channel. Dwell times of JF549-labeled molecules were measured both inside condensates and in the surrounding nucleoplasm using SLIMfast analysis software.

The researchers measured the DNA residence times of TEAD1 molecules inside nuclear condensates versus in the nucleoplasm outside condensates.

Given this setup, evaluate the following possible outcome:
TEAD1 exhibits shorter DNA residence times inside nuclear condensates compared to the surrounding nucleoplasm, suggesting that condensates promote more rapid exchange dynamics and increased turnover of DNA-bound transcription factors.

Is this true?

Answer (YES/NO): NO